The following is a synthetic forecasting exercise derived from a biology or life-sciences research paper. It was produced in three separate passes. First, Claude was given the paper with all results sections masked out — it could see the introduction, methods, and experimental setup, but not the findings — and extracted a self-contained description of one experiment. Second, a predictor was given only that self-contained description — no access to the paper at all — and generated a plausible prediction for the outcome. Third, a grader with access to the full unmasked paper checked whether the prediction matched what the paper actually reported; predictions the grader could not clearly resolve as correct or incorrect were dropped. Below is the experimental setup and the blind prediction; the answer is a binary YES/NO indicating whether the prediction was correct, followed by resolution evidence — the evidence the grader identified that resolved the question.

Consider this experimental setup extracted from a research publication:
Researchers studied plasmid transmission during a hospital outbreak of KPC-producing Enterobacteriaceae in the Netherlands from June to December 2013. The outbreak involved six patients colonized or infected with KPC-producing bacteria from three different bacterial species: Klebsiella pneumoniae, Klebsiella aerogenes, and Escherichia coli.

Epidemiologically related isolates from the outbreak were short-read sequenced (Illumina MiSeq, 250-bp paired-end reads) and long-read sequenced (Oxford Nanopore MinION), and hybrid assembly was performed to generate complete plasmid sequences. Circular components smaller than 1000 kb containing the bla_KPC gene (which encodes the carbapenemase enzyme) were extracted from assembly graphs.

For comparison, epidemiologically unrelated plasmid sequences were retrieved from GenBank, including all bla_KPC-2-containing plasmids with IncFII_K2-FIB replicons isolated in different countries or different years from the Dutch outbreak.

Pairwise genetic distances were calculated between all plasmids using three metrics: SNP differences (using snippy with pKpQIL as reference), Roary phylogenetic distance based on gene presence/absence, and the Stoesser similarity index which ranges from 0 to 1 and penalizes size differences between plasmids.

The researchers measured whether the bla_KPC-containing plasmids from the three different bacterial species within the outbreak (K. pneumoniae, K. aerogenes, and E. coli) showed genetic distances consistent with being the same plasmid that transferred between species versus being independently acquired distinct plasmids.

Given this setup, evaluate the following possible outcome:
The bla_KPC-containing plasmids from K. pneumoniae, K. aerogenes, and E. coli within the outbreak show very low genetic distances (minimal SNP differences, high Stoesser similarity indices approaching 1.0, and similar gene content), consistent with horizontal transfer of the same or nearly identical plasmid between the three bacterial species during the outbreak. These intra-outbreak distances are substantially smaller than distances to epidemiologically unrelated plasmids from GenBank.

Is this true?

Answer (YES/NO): YES